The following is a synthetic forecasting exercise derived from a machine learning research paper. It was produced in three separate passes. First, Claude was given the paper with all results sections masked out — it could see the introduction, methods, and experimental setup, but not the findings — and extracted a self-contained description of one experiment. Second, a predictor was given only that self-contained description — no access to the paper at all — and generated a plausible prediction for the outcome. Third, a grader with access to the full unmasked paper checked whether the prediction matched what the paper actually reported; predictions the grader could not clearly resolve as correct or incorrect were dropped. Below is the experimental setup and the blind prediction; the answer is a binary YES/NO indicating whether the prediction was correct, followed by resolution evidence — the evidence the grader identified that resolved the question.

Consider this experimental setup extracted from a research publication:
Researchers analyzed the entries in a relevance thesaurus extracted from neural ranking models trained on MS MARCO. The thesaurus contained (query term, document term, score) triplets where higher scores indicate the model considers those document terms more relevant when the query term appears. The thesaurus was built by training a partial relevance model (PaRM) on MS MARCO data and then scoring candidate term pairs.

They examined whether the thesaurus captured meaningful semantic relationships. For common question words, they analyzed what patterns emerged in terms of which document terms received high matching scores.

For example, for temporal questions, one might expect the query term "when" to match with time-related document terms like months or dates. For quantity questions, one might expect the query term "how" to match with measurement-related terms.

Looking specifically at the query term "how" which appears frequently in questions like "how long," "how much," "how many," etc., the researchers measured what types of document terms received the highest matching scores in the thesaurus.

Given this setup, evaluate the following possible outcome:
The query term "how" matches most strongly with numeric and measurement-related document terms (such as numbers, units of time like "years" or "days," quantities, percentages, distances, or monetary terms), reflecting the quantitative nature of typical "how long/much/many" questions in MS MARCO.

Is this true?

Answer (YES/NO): YES